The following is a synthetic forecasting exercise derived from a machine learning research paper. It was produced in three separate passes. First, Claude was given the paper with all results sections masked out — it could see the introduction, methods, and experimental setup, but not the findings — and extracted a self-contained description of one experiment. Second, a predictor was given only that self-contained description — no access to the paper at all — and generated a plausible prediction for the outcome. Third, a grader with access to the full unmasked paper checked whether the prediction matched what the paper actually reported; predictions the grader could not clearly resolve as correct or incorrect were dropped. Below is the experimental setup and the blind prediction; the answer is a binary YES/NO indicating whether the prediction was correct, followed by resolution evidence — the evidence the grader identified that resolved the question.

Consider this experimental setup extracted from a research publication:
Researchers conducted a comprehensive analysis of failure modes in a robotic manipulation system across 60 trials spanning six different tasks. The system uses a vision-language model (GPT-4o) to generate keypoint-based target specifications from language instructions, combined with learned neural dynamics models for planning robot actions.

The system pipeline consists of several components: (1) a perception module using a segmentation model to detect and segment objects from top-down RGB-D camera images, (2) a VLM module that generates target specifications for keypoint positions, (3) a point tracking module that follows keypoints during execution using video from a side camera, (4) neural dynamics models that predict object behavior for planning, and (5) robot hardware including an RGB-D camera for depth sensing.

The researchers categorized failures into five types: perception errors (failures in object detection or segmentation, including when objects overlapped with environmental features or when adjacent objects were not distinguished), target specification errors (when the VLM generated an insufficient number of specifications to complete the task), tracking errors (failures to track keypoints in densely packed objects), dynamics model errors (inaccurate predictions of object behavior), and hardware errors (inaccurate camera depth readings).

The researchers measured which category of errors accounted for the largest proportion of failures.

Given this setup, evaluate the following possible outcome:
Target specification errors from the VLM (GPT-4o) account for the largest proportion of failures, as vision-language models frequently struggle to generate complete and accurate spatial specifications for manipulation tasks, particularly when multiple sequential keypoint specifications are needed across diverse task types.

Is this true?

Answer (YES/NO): NO